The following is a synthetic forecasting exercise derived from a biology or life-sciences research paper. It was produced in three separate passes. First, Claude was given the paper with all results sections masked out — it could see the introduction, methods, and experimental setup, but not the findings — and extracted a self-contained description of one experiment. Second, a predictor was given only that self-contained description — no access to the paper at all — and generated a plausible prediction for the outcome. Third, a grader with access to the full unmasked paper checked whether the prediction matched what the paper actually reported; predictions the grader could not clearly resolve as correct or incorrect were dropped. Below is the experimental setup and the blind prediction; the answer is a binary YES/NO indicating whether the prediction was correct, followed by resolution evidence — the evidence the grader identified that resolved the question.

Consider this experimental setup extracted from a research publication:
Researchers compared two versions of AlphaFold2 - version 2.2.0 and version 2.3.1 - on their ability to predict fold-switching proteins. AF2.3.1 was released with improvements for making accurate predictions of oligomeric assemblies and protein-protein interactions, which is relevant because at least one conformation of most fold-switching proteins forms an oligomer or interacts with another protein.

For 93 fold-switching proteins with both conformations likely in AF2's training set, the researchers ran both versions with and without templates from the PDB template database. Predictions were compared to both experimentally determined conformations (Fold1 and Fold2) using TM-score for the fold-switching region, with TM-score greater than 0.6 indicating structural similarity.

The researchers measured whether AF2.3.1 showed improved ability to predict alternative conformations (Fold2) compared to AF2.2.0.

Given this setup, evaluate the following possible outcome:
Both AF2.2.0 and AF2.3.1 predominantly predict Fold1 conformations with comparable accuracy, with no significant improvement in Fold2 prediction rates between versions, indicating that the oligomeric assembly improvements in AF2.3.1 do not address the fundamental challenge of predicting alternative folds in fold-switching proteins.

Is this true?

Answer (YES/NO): YES